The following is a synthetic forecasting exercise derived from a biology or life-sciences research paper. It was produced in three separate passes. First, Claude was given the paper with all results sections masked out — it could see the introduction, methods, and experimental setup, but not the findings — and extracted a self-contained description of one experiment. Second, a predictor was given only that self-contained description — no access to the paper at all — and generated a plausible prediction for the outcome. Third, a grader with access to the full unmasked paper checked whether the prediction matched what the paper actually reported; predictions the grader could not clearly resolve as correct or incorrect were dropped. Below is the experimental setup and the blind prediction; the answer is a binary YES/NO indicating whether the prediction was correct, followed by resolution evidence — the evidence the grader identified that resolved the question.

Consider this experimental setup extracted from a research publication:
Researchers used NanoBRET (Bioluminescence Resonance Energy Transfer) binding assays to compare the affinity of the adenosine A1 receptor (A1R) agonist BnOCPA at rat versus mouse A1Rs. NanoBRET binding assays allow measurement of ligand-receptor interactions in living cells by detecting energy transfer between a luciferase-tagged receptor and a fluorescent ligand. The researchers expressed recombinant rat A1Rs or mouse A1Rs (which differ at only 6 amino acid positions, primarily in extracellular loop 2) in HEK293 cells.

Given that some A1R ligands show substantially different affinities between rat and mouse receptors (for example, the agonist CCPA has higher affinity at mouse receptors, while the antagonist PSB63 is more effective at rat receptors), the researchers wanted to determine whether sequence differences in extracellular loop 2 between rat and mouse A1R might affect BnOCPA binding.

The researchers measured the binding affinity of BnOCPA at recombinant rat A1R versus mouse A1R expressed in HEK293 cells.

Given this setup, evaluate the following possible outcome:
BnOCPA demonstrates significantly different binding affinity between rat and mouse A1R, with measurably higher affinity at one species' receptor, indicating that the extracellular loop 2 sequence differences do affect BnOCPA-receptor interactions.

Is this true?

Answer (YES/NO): NO